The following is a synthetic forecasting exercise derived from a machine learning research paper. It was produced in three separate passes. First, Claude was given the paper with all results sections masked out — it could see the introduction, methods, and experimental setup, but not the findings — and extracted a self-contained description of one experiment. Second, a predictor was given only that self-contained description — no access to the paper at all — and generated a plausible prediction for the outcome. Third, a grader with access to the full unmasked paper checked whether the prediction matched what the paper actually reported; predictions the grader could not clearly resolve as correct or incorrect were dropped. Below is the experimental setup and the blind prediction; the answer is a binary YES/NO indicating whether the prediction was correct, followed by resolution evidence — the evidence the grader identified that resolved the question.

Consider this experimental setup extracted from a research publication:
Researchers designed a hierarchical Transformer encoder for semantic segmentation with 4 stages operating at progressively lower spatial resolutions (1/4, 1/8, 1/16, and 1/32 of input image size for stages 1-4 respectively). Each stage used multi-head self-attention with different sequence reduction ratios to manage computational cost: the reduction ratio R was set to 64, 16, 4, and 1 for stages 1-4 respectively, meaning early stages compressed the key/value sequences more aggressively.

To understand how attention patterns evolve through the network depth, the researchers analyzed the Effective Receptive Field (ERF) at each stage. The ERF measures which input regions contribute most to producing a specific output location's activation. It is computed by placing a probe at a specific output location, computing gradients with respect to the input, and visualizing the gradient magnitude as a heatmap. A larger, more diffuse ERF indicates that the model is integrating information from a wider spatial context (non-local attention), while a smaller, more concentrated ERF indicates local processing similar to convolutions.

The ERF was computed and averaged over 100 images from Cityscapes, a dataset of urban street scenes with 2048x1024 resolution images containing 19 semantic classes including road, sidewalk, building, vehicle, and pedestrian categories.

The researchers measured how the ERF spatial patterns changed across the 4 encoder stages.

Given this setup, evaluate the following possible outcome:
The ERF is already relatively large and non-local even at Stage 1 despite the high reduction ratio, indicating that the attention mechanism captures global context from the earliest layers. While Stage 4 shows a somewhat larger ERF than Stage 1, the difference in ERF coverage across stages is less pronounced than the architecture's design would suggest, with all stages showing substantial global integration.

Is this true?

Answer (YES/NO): NO